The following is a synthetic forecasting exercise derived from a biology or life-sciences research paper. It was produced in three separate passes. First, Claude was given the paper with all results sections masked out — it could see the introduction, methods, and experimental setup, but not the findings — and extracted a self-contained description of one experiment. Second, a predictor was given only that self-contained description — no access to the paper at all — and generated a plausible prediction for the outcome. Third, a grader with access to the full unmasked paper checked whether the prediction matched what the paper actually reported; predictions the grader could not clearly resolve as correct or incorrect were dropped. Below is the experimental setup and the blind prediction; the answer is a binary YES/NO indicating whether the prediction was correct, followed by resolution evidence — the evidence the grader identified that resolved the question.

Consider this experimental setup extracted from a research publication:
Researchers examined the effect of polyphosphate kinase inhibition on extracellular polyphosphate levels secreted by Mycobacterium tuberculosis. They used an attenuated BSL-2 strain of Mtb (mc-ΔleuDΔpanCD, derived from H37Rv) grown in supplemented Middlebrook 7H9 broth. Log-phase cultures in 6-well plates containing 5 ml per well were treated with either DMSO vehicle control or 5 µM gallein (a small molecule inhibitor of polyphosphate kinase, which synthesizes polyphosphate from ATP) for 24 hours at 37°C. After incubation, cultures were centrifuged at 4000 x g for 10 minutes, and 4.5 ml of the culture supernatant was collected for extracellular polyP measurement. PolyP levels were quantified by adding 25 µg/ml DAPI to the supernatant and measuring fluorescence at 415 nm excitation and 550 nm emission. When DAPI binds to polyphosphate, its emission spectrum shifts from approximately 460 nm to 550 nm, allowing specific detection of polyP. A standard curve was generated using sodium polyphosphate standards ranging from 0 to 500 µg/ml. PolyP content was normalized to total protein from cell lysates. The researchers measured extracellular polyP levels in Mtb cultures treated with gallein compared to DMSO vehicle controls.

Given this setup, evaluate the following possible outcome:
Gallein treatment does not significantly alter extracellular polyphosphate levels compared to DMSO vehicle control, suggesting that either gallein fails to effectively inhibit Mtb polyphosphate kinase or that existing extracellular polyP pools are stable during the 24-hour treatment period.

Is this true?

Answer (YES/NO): NO